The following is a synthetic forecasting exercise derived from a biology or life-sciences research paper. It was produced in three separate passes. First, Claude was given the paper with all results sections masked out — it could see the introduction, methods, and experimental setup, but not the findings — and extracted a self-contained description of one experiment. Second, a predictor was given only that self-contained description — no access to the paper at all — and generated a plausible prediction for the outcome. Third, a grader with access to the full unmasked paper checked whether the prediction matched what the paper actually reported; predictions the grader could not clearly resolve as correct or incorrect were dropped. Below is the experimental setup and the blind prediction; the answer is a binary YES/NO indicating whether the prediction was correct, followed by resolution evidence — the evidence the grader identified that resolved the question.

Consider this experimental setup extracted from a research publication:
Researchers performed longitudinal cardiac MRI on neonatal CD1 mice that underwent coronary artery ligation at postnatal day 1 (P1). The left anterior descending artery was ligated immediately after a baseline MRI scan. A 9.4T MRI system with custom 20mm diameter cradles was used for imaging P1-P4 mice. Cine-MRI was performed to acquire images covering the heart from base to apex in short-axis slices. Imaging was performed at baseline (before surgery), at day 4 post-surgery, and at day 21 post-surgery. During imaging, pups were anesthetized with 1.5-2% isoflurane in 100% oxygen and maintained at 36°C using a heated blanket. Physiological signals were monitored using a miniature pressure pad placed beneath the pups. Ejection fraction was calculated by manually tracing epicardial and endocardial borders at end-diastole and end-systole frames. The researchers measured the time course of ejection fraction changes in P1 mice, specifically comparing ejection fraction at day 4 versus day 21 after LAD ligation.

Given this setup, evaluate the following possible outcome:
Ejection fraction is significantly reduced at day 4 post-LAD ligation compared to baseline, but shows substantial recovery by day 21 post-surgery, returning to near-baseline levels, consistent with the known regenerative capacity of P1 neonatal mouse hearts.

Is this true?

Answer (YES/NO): NO